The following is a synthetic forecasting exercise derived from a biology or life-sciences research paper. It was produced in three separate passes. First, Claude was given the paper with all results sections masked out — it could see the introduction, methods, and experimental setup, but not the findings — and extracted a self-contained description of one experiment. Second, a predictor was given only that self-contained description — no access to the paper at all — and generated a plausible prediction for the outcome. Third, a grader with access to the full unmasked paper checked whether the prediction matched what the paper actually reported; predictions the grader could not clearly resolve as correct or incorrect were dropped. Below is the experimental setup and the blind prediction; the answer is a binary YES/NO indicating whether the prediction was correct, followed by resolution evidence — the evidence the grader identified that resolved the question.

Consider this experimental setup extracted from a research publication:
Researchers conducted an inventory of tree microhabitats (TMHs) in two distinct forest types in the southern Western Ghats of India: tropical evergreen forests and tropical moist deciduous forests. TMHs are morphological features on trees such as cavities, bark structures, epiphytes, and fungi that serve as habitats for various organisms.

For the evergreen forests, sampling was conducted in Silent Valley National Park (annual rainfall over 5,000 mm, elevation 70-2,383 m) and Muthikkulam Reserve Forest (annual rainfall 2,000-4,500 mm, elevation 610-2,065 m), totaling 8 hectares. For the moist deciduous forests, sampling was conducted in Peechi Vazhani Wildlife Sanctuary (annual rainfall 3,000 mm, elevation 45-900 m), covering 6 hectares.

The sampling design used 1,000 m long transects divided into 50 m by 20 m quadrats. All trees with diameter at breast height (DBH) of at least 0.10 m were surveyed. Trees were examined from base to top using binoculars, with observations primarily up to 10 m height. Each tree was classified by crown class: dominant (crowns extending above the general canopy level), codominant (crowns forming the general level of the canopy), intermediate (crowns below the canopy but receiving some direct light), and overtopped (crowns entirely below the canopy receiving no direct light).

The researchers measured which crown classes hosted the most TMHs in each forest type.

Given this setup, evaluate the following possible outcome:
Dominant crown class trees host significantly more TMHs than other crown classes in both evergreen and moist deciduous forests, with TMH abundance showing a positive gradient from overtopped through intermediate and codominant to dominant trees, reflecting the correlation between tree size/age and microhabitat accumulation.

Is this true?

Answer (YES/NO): NO